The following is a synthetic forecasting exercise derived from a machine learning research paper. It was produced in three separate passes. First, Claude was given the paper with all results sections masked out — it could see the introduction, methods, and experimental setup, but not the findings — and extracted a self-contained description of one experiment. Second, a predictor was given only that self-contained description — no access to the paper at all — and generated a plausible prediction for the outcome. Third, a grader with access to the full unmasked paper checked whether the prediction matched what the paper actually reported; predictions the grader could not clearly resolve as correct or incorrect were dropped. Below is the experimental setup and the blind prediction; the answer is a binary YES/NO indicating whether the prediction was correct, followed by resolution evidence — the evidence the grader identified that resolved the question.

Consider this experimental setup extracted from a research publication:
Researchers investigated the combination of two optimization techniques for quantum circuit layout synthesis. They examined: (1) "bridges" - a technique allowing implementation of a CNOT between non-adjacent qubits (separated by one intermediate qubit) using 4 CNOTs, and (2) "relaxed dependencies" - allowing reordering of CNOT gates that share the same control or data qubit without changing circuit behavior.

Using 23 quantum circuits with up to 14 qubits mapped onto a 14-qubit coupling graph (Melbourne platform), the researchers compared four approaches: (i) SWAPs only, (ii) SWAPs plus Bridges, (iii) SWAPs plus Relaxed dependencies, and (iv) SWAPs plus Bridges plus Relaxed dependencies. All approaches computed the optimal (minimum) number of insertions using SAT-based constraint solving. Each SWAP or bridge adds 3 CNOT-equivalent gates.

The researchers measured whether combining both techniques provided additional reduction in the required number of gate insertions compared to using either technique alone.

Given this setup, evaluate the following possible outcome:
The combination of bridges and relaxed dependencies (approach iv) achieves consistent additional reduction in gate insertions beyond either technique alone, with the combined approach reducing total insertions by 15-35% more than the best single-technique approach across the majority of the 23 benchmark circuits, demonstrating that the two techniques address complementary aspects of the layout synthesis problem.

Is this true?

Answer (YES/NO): NO